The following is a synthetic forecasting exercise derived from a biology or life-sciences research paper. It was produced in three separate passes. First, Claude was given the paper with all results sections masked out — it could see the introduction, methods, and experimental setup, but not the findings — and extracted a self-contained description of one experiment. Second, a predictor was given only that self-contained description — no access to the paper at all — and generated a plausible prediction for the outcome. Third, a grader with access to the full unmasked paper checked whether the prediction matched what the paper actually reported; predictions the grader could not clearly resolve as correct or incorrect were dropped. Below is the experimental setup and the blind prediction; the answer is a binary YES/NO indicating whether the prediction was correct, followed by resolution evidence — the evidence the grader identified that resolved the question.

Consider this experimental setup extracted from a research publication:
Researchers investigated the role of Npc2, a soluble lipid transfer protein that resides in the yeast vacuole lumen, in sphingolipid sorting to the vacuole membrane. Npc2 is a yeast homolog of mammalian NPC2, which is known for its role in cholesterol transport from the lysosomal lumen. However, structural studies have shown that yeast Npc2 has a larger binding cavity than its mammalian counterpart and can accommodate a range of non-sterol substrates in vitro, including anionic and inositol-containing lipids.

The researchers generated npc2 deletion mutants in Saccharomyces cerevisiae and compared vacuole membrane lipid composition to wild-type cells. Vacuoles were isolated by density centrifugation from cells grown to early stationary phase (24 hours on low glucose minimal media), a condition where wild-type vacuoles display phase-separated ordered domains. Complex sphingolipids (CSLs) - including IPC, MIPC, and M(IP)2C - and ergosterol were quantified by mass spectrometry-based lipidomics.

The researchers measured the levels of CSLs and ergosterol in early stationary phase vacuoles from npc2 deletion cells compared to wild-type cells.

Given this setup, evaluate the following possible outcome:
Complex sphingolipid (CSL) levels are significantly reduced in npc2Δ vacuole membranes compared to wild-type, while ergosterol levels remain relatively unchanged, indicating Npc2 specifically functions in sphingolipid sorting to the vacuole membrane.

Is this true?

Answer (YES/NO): NO